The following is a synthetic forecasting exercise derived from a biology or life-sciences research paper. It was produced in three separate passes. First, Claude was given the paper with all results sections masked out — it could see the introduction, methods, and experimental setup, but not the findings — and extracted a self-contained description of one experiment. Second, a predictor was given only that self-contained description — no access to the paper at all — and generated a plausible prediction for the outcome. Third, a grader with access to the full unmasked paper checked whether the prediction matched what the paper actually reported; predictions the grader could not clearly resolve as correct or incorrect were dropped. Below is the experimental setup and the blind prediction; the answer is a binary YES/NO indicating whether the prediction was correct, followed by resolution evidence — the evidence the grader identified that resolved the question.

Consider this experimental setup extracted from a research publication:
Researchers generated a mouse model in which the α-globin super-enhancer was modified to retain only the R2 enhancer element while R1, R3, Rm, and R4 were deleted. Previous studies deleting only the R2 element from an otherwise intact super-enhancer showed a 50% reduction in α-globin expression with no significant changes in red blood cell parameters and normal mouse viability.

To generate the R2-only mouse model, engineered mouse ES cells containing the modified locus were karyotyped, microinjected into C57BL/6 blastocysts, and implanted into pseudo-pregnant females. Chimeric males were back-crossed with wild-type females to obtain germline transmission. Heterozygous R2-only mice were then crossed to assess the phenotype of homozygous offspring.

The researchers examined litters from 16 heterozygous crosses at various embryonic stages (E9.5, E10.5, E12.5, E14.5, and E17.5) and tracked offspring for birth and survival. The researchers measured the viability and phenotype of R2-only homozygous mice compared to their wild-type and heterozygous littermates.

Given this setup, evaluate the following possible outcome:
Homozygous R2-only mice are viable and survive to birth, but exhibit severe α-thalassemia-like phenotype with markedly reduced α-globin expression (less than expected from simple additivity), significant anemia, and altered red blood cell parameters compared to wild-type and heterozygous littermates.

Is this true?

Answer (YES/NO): NO